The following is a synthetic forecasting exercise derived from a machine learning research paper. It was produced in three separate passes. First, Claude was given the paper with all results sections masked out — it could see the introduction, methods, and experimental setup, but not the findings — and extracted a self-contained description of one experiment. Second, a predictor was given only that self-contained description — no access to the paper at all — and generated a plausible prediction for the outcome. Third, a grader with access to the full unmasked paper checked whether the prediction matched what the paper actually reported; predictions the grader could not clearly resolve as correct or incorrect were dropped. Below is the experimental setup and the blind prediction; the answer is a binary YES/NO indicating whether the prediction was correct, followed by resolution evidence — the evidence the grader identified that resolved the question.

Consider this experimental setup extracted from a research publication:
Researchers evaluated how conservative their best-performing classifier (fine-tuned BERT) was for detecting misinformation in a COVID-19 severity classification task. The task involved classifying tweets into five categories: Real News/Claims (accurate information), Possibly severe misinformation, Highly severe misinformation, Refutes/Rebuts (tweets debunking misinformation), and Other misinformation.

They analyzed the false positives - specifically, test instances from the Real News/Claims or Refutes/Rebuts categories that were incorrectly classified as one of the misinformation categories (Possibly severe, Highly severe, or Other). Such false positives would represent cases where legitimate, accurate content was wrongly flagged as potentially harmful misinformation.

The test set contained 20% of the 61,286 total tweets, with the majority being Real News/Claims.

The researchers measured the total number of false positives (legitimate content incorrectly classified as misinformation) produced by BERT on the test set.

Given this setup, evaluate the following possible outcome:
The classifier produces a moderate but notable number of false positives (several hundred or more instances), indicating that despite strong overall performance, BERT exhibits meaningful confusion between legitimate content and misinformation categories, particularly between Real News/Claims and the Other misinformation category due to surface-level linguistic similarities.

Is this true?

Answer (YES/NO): NO